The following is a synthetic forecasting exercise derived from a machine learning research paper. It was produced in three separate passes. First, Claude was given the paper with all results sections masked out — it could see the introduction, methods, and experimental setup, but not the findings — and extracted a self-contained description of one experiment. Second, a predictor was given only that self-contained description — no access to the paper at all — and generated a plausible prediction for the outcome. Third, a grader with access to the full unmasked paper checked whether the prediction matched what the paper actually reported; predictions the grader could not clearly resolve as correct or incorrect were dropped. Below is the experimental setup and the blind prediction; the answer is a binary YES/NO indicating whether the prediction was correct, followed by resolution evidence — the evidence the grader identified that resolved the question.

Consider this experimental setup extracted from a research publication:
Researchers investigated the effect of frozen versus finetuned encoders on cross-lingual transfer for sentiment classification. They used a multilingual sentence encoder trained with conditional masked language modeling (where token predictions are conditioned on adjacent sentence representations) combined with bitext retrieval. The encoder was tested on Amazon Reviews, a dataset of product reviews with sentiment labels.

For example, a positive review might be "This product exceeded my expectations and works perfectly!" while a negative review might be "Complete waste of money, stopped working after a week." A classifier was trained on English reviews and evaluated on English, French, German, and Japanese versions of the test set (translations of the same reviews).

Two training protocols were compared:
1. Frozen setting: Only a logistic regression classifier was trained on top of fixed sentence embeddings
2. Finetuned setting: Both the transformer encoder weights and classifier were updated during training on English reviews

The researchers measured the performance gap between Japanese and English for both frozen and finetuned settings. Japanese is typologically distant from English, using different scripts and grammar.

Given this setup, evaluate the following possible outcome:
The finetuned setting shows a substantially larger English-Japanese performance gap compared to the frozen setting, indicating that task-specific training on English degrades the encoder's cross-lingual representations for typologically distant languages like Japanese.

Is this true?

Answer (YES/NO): NO